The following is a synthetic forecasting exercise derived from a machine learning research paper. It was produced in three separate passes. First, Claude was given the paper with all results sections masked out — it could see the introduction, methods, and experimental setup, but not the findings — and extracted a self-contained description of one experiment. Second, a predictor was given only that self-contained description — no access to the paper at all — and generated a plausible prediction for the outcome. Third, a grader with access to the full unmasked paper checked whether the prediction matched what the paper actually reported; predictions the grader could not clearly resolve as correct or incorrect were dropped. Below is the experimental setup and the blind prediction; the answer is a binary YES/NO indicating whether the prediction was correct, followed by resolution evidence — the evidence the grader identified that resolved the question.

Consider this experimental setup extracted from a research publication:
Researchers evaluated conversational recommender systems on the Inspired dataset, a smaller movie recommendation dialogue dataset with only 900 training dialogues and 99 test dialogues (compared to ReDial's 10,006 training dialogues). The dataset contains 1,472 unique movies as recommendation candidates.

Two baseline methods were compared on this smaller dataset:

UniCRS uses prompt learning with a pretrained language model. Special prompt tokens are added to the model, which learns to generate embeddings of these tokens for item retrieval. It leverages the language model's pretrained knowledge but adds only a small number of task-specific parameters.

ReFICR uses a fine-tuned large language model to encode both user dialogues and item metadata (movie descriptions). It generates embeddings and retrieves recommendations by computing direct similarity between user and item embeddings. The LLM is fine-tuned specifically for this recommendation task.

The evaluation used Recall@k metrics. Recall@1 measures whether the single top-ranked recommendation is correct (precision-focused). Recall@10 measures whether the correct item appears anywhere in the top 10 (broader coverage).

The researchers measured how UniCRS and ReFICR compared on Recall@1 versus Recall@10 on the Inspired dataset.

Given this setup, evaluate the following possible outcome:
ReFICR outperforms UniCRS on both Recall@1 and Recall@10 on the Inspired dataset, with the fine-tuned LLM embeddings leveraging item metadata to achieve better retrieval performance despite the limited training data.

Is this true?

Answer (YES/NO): NO